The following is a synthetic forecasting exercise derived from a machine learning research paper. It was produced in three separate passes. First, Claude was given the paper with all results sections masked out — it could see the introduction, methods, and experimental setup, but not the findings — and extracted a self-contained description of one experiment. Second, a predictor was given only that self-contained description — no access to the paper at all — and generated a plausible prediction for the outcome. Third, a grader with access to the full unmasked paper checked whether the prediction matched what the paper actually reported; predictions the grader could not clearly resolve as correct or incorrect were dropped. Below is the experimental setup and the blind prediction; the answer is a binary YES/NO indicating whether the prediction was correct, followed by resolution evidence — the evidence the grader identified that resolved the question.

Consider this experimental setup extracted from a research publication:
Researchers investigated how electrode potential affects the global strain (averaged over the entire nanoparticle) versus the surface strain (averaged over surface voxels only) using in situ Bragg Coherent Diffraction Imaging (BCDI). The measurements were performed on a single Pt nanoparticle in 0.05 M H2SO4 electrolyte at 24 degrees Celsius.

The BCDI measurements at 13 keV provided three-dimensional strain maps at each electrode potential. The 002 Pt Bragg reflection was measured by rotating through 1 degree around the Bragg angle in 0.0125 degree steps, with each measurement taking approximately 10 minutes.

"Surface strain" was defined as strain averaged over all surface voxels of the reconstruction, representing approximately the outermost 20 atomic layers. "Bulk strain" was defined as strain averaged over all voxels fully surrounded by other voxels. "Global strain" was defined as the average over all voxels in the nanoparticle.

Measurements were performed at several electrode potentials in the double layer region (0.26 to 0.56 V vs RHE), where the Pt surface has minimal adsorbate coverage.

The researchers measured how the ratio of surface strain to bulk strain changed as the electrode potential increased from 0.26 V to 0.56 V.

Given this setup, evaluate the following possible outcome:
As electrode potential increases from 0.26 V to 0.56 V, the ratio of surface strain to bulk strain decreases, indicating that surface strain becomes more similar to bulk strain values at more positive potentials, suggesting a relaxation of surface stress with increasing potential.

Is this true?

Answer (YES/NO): NO